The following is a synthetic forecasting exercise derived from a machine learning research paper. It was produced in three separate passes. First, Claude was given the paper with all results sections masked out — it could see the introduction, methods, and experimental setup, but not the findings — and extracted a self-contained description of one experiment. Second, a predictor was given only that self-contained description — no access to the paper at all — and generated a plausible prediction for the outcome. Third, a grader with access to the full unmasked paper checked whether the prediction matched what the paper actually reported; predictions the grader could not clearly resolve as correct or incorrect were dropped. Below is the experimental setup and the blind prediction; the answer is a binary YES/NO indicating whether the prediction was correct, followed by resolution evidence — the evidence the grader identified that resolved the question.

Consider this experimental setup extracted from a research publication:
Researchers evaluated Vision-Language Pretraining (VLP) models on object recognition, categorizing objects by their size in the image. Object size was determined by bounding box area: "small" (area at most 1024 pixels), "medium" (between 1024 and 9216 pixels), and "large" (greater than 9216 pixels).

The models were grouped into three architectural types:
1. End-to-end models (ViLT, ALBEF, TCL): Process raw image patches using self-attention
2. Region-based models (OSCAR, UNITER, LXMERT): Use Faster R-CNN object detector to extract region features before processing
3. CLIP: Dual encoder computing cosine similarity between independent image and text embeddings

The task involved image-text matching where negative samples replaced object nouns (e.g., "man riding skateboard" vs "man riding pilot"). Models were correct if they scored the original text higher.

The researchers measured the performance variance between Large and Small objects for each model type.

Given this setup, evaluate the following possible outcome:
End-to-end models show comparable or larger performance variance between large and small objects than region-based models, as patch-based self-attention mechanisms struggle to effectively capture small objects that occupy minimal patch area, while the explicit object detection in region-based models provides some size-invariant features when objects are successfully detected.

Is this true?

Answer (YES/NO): YES